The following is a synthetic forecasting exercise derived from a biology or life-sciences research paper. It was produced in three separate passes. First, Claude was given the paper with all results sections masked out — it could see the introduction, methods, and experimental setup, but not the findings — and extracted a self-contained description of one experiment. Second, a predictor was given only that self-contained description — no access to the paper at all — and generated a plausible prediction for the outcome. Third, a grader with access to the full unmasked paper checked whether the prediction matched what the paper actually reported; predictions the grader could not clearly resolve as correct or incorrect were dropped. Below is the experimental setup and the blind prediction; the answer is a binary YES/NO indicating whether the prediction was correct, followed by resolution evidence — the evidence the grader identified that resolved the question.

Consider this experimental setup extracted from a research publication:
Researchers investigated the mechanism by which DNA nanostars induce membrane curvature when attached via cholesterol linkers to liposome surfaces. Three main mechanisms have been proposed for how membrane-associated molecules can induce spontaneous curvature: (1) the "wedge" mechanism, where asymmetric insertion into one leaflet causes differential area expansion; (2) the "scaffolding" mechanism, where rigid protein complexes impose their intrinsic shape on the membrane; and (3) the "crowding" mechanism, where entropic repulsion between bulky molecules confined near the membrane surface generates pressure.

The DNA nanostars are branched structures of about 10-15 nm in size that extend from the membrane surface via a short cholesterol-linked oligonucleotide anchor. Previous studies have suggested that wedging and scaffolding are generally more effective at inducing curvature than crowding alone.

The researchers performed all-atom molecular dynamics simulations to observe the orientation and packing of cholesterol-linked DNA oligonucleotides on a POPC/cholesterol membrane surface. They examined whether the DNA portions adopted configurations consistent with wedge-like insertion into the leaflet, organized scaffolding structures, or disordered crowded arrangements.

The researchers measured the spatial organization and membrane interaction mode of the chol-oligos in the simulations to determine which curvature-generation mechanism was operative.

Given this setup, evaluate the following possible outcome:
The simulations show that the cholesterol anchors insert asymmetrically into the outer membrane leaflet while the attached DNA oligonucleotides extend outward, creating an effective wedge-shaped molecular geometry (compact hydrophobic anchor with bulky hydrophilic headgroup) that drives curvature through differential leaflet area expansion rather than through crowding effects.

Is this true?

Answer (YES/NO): YES